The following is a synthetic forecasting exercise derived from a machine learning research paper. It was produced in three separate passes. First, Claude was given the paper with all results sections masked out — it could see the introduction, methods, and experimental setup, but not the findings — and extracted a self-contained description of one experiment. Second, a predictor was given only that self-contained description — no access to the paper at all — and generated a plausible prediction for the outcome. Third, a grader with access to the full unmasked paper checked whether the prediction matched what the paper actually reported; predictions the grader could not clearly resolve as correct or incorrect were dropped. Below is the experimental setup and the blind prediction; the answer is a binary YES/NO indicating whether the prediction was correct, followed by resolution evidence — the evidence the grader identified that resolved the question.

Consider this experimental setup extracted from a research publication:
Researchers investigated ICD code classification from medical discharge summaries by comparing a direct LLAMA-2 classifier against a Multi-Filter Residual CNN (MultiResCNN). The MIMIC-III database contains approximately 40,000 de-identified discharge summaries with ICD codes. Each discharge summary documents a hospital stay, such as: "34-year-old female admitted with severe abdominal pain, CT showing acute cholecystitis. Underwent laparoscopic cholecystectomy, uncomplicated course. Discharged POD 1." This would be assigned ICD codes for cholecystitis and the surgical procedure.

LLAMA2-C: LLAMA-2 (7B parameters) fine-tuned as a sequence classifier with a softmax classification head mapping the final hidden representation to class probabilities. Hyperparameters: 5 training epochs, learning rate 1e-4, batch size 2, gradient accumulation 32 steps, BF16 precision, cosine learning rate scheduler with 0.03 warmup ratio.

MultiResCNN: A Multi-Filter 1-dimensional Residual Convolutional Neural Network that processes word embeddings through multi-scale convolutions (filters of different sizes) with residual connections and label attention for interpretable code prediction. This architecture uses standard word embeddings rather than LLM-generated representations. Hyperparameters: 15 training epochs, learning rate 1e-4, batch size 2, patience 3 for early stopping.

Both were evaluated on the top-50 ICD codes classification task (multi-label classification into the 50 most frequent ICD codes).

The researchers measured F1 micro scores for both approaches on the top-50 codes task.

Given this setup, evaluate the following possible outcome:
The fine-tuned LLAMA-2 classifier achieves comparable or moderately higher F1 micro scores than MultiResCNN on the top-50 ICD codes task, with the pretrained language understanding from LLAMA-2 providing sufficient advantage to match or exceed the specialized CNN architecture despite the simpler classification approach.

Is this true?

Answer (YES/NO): NO